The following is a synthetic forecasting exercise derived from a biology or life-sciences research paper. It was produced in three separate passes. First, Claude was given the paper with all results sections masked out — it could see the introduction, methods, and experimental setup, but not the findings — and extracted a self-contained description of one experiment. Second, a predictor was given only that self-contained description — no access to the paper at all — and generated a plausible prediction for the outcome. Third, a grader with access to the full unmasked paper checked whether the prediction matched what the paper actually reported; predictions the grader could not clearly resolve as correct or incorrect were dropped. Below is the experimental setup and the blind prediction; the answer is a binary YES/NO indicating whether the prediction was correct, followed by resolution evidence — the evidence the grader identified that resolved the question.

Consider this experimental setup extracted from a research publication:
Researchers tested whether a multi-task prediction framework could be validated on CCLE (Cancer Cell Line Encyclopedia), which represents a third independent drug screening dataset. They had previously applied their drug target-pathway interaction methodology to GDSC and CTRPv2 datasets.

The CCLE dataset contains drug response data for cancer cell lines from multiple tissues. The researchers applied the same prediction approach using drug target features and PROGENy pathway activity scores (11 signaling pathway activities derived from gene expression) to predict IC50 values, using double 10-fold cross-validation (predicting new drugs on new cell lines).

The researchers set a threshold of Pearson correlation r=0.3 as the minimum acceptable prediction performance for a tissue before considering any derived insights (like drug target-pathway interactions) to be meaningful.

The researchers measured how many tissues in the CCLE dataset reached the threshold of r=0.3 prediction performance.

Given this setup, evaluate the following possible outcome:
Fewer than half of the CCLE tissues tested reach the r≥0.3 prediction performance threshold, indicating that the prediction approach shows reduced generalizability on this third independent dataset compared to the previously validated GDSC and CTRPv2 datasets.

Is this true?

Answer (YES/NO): NO